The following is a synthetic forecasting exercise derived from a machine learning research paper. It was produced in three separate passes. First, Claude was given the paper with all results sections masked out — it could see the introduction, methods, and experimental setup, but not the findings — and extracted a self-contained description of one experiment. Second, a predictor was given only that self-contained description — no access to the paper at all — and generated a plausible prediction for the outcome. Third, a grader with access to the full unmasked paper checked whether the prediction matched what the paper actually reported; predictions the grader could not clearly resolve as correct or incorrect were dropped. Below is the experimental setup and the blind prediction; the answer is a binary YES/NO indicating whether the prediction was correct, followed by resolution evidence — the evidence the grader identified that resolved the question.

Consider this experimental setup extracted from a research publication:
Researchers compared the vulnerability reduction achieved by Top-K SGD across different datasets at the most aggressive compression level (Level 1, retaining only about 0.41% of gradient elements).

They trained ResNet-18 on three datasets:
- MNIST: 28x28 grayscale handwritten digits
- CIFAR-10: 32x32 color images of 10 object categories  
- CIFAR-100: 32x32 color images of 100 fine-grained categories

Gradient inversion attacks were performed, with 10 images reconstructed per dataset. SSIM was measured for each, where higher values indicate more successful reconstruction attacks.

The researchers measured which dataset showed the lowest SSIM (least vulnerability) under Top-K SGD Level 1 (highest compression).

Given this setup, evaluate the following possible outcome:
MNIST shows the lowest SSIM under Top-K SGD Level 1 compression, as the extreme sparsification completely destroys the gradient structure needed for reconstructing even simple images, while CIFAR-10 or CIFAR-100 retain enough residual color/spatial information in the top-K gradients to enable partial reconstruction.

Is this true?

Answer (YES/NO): YES